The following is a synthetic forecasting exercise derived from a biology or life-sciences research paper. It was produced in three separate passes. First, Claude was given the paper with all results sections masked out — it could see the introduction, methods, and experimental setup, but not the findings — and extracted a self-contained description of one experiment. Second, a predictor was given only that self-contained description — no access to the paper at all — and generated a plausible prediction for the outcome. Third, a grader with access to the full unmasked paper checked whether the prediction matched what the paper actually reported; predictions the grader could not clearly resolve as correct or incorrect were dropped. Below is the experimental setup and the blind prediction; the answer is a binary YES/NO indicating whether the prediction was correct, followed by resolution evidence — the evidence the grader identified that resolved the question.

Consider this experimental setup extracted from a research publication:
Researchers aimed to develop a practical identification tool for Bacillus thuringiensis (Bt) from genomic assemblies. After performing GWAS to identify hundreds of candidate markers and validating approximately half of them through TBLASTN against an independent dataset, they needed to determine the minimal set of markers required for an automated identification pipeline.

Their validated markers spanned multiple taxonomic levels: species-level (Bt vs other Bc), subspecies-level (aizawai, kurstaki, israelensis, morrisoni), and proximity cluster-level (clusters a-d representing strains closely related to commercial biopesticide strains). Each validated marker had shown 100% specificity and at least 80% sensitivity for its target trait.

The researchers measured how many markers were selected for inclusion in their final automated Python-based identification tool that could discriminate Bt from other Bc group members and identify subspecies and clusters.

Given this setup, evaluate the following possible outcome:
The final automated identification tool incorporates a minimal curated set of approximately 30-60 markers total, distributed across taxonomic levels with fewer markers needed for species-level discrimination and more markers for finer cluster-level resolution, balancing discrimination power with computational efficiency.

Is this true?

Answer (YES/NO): NO